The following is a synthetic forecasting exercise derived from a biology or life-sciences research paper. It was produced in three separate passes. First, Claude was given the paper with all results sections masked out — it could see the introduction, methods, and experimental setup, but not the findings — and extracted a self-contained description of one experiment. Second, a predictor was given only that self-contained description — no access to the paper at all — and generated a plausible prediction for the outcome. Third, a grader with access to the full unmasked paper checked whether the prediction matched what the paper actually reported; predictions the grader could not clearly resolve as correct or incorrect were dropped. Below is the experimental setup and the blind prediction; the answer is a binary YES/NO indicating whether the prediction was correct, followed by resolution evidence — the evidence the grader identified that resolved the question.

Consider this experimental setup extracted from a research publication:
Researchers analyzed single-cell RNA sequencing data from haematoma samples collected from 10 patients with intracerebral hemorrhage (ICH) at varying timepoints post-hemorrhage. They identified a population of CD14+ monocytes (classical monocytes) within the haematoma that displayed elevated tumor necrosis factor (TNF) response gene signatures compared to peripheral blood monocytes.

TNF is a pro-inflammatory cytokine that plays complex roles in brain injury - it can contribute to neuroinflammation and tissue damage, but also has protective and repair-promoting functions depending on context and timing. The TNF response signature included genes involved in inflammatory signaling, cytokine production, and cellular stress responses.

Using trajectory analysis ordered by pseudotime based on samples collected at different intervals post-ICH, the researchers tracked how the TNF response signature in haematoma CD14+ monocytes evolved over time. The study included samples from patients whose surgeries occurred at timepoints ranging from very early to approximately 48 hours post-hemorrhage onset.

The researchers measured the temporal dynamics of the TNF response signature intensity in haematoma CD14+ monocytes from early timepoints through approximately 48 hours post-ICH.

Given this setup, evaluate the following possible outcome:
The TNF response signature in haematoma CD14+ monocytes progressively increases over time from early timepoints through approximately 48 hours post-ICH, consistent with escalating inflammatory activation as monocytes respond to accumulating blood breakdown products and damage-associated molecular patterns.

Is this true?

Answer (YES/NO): NO